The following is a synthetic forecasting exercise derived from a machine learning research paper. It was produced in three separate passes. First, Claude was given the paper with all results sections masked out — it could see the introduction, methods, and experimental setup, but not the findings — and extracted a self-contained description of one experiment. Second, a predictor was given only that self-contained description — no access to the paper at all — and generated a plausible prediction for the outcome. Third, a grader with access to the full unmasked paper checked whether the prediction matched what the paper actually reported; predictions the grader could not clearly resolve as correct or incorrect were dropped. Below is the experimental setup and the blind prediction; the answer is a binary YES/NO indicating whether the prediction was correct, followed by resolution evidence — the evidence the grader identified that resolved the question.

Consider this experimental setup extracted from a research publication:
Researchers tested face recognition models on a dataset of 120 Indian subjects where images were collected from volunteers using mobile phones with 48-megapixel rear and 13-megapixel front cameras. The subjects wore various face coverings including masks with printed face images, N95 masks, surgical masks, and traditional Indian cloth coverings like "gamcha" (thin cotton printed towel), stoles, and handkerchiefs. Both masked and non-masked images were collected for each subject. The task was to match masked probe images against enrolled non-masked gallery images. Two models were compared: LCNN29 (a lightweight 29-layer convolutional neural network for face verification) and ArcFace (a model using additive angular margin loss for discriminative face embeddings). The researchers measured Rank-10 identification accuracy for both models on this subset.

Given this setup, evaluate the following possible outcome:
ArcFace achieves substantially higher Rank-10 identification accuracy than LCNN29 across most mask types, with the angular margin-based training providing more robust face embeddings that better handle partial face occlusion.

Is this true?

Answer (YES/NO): NO